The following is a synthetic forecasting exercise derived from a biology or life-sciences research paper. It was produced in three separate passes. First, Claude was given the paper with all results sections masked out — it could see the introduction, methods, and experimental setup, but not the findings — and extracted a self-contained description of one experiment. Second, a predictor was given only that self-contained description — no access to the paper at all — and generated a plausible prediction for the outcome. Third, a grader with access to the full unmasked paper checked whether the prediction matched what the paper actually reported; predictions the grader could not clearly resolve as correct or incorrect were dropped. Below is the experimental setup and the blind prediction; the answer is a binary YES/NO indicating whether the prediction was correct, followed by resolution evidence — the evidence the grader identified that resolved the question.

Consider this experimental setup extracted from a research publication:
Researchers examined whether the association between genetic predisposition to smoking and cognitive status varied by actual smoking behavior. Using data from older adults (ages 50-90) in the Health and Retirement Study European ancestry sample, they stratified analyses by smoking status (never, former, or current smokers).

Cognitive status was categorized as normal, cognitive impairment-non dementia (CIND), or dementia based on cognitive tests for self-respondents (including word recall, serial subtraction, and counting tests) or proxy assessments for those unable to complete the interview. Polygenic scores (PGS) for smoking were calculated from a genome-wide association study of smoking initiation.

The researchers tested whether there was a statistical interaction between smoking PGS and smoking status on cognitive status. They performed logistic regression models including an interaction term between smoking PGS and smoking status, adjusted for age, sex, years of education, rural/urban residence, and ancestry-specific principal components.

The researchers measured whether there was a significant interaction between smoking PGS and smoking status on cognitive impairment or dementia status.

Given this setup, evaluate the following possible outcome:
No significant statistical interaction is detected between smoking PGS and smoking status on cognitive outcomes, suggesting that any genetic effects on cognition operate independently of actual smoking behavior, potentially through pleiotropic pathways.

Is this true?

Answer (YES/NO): NO